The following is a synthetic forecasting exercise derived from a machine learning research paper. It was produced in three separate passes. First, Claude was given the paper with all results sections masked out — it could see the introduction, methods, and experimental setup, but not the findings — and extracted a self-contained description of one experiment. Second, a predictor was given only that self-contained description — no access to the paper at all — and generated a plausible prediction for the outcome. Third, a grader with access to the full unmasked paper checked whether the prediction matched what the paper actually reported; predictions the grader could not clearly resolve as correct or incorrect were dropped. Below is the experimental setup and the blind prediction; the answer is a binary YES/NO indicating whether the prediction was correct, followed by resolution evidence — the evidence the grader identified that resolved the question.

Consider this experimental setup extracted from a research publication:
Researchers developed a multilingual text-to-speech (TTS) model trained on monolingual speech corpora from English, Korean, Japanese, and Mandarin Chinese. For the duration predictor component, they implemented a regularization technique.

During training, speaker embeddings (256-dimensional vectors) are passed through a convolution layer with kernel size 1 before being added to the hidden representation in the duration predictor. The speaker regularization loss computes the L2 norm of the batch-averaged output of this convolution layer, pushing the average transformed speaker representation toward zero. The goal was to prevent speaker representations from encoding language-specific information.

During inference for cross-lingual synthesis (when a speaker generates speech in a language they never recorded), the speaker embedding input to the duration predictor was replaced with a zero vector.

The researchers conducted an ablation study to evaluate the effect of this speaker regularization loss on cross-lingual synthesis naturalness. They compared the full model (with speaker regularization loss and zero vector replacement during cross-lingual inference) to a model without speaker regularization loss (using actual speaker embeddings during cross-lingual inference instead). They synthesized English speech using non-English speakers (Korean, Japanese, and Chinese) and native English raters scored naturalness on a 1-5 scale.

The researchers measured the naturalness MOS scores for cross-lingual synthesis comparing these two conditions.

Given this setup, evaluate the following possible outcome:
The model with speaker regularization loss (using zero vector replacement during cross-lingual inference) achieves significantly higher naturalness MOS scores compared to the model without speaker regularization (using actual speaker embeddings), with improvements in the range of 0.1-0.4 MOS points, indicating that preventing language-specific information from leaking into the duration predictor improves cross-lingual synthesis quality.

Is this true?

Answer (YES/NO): YES